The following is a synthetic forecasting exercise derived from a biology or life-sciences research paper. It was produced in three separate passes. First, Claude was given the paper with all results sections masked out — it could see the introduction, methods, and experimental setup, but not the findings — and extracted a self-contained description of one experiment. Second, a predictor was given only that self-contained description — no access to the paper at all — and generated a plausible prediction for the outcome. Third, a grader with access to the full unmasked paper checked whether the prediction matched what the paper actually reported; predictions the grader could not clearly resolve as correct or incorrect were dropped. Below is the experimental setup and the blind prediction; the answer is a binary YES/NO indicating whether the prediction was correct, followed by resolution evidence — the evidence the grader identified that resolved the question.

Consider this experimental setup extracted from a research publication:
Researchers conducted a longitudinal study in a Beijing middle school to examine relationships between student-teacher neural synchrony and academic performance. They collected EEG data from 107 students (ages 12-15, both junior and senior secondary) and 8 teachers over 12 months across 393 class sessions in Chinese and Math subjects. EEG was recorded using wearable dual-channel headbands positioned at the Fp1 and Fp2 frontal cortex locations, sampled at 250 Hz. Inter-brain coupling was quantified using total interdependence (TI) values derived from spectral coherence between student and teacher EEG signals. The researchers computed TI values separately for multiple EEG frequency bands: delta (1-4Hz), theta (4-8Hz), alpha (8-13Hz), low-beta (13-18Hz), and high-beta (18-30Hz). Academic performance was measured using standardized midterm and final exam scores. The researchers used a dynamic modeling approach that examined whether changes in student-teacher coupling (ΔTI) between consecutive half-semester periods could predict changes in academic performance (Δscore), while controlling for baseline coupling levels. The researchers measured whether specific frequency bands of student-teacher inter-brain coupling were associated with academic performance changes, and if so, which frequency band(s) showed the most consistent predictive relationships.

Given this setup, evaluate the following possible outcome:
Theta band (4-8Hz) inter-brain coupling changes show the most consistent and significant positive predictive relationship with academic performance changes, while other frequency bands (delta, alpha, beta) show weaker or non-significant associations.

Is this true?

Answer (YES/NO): NO